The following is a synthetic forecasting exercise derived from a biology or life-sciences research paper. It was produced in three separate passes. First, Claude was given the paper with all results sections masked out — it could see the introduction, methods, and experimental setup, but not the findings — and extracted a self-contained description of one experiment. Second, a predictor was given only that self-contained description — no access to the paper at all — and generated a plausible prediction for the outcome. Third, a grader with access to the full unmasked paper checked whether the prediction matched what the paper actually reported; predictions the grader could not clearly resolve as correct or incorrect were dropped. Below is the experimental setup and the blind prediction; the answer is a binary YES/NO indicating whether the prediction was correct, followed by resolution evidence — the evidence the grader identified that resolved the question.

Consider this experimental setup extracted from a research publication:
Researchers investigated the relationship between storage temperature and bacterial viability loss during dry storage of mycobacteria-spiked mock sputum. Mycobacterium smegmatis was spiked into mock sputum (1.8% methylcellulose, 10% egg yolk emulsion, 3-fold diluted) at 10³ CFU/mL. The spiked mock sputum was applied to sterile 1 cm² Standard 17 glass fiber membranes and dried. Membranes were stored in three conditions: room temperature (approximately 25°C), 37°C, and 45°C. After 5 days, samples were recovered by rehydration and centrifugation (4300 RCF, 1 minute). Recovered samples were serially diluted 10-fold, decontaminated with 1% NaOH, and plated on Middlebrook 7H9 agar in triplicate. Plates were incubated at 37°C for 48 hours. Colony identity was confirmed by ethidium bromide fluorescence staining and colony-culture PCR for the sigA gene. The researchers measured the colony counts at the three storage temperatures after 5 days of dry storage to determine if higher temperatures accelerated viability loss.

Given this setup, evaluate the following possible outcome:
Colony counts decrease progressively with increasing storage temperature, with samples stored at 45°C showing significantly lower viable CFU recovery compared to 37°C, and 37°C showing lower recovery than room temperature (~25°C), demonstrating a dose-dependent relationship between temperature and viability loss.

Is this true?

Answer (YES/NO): NO